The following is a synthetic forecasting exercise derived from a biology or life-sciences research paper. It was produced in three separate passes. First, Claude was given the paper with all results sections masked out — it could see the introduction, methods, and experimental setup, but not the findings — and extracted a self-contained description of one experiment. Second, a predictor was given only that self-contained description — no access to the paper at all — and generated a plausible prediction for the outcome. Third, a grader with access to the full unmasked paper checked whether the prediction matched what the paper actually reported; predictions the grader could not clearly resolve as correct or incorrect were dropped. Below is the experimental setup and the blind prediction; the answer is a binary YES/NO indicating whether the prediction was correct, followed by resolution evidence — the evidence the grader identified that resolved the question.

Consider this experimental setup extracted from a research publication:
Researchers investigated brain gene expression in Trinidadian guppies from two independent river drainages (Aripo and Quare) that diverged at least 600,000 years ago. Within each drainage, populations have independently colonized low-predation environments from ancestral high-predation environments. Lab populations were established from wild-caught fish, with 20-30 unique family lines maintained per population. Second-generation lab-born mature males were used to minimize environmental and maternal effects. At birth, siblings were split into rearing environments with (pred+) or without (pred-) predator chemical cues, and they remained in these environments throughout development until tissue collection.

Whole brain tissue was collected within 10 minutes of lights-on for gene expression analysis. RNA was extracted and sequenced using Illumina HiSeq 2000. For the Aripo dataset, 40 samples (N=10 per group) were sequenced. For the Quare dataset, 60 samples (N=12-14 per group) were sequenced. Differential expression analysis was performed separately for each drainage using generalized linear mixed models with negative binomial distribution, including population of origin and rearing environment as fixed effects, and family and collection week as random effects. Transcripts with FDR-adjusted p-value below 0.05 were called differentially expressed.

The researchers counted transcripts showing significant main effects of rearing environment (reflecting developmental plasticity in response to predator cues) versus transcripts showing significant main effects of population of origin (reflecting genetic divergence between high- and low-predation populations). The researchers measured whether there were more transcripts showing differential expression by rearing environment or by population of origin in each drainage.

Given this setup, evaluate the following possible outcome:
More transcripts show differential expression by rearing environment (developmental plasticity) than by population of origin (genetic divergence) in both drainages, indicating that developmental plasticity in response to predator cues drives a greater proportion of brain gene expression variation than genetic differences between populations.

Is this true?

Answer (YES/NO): NO